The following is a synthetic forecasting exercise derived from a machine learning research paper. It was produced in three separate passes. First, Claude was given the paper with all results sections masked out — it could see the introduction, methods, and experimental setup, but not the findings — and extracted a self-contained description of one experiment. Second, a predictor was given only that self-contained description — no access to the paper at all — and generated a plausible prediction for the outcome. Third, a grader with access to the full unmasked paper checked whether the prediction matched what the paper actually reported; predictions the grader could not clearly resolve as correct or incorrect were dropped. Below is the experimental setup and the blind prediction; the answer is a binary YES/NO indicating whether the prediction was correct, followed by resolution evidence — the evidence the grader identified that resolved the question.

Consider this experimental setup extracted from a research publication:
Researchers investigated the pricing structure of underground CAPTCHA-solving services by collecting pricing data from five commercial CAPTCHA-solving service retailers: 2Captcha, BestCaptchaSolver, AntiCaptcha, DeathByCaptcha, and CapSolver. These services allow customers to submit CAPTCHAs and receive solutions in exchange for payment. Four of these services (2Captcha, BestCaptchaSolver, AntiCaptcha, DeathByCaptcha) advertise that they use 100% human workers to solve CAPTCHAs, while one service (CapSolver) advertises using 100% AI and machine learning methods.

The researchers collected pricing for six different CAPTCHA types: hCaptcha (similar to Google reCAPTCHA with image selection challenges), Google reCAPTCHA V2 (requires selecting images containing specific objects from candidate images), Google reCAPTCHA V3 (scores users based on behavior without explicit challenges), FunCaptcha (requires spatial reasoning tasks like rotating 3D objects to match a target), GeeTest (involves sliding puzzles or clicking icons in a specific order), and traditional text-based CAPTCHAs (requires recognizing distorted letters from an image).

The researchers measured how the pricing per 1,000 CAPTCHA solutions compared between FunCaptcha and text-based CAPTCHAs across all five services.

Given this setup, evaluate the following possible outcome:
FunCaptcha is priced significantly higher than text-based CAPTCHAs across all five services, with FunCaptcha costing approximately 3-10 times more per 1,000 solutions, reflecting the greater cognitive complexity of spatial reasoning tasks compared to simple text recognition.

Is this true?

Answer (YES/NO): NO